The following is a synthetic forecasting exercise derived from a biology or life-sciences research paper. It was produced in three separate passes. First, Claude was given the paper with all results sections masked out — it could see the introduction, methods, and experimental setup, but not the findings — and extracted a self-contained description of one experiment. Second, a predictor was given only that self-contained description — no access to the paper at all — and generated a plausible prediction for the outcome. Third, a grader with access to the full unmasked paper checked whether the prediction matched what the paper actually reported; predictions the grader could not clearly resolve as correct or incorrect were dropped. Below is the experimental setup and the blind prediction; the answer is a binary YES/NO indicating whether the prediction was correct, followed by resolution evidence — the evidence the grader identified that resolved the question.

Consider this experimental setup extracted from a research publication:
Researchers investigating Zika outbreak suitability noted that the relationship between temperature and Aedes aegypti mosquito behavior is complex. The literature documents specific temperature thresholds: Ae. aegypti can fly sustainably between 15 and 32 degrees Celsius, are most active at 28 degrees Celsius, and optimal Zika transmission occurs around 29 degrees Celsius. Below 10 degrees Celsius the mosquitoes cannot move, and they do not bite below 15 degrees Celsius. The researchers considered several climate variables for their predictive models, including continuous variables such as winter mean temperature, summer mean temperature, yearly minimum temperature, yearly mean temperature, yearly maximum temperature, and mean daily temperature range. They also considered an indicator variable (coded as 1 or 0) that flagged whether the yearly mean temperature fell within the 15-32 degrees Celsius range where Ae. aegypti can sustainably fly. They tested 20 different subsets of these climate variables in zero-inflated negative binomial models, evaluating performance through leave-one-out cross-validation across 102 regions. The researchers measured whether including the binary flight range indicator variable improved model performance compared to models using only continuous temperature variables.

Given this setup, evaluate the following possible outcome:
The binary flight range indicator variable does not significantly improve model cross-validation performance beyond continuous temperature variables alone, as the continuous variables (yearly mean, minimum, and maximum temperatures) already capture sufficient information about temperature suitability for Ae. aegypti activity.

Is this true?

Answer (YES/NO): YES